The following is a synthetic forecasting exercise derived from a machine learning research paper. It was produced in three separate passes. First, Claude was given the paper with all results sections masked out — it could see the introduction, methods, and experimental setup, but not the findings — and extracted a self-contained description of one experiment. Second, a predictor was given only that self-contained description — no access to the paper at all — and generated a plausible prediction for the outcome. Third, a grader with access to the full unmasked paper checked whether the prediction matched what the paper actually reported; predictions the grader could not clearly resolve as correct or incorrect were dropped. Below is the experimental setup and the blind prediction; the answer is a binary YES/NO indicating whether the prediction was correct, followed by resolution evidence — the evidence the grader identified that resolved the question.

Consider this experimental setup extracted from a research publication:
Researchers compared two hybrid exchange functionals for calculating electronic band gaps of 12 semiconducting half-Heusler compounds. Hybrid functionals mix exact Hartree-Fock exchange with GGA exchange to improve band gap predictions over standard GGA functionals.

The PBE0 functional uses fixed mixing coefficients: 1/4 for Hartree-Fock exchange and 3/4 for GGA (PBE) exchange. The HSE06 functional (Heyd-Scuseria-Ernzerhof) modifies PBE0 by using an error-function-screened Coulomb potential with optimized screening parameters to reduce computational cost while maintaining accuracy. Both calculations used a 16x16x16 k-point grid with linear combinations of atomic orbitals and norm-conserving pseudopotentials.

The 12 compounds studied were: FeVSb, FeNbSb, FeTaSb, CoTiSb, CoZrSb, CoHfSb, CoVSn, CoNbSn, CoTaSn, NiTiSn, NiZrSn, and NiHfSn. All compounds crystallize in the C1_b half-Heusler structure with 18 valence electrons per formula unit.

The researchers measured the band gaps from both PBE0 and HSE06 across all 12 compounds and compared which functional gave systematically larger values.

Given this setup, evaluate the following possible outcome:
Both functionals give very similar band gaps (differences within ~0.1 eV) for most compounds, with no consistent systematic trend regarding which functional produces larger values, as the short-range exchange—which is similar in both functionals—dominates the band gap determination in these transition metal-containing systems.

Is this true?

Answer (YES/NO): NO